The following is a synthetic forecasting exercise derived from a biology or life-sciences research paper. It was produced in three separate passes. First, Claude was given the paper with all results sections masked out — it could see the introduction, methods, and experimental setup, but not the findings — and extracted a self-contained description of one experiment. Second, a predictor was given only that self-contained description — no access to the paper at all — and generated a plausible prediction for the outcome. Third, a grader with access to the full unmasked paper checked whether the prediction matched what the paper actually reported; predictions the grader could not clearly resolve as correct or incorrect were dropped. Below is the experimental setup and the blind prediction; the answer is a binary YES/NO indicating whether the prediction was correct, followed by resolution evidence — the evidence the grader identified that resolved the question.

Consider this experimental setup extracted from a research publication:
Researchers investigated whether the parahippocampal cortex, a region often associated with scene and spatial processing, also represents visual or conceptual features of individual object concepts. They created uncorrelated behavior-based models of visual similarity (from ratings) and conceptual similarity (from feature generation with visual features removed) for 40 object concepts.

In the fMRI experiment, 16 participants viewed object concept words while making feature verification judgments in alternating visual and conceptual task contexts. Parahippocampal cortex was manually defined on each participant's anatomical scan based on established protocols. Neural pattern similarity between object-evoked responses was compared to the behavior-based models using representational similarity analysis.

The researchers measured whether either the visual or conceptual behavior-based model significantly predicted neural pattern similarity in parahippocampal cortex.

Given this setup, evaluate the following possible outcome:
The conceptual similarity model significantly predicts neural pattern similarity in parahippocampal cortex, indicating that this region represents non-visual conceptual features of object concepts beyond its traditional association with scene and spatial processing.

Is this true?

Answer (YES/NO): YES